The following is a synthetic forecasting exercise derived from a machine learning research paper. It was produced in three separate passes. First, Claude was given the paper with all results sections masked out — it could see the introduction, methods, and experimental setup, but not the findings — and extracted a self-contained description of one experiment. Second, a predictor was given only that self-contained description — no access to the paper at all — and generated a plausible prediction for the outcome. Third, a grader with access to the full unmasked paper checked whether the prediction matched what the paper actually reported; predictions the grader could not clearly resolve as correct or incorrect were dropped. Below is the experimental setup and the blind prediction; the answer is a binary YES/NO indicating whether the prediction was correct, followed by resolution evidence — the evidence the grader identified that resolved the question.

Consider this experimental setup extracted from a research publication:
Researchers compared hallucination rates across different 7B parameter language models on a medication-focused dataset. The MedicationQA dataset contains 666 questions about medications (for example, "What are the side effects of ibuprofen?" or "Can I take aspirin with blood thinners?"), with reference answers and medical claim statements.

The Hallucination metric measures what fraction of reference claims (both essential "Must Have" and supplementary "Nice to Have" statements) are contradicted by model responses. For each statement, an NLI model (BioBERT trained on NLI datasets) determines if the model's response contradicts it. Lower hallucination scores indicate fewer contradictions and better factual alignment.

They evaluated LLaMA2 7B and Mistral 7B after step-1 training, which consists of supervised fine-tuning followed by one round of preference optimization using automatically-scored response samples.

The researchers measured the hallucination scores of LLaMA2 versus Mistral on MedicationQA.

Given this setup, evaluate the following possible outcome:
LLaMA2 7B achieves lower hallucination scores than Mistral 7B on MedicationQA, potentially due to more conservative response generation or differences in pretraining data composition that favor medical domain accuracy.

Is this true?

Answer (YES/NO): NO